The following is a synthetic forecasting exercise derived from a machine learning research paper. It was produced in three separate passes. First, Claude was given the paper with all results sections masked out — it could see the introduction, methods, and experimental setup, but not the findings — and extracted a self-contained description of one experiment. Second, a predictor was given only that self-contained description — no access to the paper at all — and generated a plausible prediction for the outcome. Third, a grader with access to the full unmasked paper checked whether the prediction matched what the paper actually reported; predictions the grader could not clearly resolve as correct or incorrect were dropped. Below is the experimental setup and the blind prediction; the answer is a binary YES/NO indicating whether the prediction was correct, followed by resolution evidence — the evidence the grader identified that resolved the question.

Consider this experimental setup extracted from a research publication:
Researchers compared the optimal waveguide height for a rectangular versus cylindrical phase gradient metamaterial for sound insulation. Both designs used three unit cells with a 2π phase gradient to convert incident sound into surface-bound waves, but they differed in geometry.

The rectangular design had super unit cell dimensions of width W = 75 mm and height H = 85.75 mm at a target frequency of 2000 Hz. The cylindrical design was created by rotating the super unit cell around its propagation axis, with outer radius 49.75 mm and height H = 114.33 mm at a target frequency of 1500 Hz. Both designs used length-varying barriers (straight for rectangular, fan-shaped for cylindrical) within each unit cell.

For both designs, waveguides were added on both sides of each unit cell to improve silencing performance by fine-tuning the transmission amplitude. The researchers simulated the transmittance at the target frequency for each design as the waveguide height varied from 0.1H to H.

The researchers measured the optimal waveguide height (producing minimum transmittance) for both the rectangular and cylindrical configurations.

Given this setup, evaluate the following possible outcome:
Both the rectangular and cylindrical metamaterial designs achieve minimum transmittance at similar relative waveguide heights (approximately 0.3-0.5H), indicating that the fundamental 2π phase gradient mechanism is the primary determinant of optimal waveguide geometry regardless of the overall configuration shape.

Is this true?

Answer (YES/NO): YES